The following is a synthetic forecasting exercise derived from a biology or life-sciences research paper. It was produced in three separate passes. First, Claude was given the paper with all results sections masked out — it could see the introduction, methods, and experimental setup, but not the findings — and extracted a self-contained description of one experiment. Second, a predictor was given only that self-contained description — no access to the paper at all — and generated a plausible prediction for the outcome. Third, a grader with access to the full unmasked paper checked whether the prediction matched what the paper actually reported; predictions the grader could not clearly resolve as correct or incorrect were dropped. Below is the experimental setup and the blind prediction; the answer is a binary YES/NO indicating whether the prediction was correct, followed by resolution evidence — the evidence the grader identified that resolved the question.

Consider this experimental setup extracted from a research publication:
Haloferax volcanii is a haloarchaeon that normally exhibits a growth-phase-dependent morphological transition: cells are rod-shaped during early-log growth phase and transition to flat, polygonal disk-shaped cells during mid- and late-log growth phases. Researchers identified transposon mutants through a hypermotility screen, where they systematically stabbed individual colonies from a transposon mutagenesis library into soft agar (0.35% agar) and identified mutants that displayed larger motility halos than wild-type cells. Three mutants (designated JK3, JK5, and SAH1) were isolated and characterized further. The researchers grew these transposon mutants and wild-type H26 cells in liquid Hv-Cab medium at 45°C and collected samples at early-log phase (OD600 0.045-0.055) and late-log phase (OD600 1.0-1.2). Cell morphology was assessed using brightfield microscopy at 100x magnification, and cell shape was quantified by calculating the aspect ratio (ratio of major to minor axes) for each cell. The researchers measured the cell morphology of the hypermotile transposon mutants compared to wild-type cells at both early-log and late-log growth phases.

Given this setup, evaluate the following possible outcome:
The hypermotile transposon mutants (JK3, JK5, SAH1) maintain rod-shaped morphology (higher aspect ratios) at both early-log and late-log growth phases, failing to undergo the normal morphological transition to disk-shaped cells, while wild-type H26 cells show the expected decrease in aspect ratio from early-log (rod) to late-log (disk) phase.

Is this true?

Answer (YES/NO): YES